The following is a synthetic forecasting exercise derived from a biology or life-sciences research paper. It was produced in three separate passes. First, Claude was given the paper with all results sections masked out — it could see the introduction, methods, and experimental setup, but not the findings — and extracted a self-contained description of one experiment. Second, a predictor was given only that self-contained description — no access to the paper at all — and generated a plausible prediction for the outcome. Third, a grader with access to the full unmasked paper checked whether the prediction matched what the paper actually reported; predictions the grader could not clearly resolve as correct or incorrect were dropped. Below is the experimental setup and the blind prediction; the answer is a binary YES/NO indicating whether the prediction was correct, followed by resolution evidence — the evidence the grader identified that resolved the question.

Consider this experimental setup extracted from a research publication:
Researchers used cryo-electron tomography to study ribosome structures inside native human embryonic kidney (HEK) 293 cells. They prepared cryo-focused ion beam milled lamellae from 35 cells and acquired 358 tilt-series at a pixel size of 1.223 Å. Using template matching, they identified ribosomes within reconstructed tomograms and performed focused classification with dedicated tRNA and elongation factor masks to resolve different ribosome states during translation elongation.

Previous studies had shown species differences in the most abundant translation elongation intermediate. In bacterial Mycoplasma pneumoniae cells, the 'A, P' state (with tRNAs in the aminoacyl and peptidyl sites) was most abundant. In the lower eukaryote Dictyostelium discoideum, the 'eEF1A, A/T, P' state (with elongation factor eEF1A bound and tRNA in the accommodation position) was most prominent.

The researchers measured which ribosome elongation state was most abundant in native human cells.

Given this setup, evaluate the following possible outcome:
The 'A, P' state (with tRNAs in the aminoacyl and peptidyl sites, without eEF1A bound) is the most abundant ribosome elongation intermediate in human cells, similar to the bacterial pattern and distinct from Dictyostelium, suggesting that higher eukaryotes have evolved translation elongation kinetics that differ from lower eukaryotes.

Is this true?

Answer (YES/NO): NO